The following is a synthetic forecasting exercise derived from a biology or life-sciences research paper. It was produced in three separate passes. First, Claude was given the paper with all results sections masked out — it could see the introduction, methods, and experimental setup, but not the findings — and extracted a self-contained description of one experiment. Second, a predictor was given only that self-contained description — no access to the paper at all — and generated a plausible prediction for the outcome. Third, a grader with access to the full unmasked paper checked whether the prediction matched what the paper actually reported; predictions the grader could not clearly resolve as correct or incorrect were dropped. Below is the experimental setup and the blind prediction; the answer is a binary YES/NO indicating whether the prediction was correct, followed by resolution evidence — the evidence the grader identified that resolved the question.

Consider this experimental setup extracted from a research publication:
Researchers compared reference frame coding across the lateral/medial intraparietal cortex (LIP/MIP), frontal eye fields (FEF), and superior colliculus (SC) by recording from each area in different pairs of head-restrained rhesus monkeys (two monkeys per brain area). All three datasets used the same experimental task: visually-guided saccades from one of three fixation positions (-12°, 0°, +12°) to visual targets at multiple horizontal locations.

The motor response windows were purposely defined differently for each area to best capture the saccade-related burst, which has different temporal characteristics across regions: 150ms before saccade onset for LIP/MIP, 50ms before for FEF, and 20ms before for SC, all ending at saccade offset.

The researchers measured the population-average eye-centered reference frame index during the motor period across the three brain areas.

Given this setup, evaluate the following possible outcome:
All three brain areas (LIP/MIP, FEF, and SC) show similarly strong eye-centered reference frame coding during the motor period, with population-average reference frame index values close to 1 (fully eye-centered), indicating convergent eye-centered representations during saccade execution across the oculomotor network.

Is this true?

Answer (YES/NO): NO